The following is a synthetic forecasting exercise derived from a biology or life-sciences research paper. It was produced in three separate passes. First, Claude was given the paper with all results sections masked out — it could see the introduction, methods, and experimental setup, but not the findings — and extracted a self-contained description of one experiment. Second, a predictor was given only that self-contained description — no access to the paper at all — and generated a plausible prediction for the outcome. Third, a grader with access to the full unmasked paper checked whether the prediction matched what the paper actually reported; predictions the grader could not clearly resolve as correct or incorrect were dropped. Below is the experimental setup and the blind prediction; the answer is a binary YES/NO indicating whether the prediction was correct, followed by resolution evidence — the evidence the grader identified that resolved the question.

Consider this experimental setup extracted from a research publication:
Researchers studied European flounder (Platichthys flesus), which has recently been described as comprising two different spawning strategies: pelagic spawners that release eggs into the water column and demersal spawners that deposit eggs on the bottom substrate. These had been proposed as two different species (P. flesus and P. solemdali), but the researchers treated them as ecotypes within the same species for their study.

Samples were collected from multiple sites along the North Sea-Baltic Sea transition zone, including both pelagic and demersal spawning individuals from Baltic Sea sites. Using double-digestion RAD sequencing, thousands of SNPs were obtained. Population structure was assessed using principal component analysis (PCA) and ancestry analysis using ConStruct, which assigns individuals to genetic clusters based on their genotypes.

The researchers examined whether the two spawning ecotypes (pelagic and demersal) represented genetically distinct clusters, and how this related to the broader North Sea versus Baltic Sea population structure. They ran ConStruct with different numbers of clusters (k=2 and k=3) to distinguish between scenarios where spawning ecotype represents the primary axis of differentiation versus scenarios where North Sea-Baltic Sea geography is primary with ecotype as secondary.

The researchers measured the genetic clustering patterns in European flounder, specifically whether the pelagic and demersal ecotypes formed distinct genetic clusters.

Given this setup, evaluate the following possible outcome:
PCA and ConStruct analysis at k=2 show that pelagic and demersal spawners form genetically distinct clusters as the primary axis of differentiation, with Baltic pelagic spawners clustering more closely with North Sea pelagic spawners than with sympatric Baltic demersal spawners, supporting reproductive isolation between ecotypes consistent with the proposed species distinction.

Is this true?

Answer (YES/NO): NO